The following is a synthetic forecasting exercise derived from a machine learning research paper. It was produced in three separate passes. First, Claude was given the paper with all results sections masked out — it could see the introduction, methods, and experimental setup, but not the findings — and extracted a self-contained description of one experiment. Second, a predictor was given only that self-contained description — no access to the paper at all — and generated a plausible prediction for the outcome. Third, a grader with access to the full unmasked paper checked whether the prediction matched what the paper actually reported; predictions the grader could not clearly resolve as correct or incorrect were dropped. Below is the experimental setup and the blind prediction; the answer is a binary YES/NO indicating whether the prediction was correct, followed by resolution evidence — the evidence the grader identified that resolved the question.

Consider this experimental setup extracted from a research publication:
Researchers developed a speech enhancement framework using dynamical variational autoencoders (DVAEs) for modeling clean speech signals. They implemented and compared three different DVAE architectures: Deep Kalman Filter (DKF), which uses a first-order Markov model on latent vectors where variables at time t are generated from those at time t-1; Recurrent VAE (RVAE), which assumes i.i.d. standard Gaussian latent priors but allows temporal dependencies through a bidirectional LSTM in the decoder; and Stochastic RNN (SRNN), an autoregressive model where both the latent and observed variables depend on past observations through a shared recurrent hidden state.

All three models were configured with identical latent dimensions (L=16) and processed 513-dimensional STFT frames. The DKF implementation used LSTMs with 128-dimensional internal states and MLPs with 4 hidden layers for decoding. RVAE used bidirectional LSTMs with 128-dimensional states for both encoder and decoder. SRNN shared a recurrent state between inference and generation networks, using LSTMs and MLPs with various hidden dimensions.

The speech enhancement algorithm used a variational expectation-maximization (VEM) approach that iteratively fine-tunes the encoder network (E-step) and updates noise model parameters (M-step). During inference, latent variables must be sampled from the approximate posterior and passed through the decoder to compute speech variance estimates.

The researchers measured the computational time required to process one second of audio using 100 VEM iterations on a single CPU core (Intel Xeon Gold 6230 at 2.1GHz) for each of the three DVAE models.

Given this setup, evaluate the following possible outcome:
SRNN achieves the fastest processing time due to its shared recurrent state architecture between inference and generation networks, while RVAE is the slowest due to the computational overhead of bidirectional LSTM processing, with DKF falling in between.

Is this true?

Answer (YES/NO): NO